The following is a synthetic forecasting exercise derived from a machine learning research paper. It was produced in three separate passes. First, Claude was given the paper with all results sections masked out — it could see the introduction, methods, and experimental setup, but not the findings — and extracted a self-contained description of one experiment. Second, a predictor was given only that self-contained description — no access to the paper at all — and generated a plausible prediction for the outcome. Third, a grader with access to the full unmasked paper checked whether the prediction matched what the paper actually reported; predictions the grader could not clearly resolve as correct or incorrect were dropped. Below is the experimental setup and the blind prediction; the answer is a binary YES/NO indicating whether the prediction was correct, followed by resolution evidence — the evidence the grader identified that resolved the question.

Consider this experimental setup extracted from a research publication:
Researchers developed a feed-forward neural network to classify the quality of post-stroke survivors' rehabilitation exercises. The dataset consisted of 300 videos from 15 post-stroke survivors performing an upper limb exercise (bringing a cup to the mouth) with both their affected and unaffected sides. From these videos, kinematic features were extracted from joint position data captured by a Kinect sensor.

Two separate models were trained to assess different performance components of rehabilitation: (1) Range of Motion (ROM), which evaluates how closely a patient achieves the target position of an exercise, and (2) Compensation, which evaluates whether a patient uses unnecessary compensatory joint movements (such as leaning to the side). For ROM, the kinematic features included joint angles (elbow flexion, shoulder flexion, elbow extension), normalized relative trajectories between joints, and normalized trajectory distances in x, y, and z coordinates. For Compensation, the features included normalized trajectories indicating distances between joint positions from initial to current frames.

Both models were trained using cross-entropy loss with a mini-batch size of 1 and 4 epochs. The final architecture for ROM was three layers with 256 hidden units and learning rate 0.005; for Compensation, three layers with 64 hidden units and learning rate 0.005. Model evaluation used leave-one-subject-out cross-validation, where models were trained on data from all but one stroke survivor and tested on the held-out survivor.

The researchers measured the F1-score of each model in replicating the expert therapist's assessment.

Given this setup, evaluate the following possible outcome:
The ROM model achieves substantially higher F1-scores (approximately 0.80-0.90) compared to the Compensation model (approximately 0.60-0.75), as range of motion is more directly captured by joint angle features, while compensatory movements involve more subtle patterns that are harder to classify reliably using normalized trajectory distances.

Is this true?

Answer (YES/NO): NO